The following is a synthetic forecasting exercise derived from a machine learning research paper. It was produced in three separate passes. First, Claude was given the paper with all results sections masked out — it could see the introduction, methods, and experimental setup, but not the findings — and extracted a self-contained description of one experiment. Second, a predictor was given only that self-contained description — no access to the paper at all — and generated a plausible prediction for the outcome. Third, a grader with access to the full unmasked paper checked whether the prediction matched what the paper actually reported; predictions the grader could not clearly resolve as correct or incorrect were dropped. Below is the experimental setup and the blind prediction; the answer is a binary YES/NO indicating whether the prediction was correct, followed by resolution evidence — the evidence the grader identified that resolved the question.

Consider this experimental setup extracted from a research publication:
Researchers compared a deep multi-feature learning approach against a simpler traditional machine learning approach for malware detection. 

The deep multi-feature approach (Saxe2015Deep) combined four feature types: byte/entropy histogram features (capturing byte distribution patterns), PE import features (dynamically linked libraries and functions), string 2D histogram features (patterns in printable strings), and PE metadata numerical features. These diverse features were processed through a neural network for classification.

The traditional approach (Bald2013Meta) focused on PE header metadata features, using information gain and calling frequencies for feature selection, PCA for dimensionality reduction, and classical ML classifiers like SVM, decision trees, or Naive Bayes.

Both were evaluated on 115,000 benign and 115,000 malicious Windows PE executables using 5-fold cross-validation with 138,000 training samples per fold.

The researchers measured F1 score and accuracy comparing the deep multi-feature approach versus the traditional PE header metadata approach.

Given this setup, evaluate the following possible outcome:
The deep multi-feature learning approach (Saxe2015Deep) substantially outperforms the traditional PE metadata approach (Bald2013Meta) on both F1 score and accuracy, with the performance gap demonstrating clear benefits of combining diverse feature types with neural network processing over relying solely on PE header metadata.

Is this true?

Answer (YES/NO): NO